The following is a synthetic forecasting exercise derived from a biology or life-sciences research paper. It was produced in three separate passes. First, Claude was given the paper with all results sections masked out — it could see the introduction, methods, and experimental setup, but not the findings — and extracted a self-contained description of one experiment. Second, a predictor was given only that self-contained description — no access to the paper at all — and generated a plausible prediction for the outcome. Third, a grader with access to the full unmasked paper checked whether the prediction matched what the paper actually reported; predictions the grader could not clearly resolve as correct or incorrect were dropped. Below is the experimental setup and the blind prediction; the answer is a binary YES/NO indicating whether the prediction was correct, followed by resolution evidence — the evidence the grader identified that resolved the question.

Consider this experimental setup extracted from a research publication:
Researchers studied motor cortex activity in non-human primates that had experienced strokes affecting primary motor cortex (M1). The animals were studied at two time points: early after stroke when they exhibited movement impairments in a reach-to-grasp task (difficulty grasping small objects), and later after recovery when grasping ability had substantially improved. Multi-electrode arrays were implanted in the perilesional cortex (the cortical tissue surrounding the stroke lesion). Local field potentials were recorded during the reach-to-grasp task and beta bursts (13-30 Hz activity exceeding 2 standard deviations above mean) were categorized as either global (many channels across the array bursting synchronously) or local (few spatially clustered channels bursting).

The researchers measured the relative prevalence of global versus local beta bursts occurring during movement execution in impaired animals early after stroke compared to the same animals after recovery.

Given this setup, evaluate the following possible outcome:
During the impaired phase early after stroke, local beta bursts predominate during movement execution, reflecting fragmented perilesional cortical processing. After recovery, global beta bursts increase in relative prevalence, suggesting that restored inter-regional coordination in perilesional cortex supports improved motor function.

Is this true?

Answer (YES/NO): NO